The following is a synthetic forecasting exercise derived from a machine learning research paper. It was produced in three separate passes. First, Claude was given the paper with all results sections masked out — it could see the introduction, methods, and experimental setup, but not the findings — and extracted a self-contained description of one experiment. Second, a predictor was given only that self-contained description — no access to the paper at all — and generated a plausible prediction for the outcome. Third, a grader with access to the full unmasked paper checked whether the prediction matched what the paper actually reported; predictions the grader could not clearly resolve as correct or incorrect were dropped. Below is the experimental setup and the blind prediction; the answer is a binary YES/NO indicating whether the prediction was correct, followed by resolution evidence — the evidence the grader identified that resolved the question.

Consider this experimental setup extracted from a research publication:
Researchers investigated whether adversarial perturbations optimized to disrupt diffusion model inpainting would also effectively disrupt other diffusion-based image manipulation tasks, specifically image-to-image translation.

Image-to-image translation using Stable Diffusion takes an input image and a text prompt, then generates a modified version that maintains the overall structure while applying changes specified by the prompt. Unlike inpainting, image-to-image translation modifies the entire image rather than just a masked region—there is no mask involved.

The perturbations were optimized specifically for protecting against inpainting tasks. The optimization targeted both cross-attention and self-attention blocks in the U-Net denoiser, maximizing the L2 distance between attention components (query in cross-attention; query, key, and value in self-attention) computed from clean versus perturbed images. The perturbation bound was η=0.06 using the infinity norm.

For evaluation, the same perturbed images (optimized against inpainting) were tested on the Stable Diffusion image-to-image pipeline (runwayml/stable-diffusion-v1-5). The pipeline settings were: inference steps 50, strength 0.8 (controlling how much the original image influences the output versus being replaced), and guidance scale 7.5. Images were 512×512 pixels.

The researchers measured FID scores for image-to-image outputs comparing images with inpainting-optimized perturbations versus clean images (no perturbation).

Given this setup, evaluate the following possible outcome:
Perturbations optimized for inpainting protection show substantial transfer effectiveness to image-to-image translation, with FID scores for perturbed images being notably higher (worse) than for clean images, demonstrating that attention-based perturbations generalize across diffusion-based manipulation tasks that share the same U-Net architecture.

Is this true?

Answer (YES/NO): YES